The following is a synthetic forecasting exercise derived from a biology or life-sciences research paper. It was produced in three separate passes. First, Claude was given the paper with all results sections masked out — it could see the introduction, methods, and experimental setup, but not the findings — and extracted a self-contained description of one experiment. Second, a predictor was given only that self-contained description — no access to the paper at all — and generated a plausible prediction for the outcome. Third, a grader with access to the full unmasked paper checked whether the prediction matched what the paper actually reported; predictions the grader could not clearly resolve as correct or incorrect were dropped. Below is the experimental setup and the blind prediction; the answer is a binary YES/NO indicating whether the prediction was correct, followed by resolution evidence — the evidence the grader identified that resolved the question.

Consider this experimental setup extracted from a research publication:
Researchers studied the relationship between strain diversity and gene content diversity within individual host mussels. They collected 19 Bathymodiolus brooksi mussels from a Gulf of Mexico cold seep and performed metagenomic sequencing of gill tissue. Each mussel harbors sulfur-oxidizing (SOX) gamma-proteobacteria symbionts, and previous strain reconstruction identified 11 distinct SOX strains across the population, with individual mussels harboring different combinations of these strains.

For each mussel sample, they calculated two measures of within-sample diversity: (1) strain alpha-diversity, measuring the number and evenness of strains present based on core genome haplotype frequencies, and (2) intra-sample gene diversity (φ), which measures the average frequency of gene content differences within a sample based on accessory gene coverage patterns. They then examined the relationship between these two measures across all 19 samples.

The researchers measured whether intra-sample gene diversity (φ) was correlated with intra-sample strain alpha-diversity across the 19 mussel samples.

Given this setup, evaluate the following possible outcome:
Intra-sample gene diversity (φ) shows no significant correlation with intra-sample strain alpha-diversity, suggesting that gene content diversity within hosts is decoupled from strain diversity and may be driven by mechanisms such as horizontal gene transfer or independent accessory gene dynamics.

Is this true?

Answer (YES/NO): NO